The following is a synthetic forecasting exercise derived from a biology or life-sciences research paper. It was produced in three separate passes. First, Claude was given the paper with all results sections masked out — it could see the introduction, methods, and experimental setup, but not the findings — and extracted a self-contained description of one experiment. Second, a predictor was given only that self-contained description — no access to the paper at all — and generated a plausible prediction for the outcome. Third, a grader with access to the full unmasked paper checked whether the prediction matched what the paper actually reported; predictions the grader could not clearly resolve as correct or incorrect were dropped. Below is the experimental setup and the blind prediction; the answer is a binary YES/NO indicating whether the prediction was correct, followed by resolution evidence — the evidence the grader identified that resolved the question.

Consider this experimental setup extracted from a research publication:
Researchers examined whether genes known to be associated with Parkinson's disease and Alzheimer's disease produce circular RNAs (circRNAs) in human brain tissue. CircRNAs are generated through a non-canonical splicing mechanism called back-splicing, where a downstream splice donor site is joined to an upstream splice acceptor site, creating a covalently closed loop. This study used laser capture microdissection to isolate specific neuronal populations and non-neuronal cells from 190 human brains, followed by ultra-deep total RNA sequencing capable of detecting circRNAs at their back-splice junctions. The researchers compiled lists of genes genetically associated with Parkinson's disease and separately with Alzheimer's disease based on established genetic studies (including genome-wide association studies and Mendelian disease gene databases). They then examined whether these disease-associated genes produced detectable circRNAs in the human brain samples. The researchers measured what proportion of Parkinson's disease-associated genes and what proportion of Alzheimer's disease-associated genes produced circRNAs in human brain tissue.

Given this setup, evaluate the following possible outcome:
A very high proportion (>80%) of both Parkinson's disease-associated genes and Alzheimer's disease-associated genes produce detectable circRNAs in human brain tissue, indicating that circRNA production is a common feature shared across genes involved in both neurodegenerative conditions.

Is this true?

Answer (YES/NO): YES